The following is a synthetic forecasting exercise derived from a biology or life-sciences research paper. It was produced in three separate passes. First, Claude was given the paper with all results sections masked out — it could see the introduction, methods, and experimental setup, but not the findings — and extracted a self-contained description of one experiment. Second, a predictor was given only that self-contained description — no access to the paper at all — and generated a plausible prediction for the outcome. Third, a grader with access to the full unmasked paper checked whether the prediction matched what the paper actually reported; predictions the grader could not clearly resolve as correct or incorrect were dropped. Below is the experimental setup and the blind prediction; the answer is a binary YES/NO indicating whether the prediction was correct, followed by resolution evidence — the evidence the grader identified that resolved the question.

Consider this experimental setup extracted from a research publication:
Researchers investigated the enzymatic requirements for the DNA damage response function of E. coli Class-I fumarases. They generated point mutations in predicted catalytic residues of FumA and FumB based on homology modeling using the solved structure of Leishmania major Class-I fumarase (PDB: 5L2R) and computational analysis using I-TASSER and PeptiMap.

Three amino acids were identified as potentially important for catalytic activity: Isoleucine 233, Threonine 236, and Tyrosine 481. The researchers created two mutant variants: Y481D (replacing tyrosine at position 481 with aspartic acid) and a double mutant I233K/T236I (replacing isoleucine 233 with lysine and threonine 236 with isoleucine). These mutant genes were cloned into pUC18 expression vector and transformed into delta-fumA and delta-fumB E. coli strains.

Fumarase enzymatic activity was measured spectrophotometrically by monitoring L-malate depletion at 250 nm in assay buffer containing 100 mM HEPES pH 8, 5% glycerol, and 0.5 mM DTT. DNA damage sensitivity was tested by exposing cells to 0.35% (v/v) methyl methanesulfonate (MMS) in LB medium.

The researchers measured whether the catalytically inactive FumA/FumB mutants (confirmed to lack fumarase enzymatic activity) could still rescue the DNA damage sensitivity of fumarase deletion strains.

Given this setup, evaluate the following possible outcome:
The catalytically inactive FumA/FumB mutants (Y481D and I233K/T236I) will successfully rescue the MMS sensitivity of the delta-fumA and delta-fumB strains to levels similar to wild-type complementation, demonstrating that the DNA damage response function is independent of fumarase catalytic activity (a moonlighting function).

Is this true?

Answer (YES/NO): NO